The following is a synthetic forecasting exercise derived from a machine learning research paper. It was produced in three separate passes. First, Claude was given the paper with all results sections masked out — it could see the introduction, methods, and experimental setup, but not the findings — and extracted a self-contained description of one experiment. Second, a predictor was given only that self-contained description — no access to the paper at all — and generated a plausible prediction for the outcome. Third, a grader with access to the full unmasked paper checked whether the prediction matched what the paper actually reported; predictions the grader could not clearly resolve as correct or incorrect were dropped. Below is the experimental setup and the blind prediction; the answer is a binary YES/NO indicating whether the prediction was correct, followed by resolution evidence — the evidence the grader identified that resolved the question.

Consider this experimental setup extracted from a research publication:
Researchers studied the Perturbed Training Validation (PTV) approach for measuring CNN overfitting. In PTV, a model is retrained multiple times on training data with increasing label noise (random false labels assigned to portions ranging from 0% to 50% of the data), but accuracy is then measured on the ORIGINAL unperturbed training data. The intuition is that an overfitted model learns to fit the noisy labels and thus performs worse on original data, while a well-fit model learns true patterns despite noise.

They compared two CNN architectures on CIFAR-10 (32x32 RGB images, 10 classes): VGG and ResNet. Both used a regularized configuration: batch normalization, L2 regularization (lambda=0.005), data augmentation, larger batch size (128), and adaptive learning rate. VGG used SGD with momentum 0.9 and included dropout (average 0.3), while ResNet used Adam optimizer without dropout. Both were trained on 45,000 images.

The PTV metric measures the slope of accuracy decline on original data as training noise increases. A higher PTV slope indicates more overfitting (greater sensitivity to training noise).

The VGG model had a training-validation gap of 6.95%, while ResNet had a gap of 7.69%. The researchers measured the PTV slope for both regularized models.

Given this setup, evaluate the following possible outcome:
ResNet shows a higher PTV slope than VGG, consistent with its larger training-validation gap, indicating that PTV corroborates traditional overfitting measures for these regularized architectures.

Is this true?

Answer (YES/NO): YES